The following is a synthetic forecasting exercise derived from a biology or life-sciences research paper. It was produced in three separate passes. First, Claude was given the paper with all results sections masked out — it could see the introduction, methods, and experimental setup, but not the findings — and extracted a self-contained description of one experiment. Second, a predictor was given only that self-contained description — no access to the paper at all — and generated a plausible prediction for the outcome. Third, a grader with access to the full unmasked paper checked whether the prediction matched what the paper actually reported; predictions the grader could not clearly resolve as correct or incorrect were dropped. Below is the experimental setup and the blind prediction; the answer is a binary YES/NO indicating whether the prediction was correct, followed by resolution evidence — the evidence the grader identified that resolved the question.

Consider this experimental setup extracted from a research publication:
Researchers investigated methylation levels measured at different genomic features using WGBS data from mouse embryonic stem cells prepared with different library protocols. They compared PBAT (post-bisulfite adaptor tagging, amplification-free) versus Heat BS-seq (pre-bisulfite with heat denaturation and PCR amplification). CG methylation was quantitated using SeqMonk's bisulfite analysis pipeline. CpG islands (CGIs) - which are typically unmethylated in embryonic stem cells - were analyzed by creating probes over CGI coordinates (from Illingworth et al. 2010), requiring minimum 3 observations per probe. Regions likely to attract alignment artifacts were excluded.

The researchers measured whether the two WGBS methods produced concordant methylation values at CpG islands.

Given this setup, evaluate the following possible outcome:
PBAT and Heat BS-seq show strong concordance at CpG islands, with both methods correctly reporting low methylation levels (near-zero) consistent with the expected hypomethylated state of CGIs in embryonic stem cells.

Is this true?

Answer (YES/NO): NO